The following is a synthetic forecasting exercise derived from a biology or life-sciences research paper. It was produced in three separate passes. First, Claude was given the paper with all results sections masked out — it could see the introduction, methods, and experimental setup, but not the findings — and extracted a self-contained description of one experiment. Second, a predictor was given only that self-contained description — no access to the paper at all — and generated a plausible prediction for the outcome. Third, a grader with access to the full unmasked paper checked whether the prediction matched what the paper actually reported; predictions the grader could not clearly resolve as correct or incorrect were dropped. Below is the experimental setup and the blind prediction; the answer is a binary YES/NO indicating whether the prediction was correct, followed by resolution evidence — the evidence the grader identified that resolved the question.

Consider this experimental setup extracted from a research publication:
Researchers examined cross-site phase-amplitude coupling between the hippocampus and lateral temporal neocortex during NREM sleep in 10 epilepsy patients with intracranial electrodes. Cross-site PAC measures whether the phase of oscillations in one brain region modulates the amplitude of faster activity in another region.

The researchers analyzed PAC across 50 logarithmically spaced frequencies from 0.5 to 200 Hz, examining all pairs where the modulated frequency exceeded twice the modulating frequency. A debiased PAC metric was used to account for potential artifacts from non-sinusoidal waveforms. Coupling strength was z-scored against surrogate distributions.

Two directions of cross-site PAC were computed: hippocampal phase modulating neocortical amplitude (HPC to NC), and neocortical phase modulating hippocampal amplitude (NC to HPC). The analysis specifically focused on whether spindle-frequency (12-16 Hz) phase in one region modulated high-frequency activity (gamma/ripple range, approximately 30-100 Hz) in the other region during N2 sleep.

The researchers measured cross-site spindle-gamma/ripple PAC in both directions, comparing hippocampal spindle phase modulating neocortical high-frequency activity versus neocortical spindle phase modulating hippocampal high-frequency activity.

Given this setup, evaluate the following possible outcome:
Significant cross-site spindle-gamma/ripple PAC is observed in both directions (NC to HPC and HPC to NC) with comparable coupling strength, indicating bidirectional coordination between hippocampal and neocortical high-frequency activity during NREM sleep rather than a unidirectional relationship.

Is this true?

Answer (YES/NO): NO